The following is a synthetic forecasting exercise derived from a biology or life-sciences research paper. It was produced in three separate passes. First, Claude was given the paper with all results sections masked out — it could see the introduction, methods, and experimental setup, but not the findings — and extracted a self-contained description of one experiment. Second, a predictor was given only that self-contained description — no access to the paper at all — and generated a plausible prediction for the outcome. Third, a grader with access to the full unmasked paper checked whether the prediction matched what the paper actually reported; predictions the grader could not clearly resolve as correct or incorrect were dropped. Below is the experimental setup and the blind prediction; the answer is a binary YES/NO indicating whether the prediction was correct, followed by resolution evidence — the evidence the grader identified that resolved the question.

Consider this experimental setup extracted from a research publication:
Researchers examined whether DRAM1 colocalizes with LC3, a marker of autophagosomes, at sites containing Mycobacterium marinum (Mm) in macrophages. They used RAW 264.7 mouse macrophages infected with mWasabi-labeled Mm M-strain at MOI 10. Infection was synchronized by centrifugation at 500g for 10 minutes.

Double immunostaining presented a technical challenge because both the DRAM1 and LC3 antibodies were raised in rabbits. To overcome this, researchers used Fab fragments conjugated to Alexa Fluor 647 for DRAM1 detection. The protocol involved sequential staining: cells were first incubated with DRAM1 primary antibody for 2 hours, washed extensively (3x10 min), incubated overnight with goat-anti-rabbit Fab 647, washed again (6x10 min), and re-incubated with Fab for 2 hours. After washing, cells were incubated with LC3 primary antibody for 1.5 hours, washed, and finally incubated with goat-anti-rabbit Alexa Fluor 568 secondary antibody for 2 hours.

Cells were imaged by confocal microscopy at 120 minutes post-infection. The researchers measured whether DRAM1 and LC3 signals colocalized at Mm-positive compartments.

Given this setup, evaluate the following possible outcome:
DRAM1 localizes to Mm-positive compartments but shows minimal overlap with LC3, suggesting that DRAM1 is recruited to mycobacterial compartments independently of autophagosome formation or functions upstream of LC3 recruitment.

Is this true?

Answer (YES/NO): NO